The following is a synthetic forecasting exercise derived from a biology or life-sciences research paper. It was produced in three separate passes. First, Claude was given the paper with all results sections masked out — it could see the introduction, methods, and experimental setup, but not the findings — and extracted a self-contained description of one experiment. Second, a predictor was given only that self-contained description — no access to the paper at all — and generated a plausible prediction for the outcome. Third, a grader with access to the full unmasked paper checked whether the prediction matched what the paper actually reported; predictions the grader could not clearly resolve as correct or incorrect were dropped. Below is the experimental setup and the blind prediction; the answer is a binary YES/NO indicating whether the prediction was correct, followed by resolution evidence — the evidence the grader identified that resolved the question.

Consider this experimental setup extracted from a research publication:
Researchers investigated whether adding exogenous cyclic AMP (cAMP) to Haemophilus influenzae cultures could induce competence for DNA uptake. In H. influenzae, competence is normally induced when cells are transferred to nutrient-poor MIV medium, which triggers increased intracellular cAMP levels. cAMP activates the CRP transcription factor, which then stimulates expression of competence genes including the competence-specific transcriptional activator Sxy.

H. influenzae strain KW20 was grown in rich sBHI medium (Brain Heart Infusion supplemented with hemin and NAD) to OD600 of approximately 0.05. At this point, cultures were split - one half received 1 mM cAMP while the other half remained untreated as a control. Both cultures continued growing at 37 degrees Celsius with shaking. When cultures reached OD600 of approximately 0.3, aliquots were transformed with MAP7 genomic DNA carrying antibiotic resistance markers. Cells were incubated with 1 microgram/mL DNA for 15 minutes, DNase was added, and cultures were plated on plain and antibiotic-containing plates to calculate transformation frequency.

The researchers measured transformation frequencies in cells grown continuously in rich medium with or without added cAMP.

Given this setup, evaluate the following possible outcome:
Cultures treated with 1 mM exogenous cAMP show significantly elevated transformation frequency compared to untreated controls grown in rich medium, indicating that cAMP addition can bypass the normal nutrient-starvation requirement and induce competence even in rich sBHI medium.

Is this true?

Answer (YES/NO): YES